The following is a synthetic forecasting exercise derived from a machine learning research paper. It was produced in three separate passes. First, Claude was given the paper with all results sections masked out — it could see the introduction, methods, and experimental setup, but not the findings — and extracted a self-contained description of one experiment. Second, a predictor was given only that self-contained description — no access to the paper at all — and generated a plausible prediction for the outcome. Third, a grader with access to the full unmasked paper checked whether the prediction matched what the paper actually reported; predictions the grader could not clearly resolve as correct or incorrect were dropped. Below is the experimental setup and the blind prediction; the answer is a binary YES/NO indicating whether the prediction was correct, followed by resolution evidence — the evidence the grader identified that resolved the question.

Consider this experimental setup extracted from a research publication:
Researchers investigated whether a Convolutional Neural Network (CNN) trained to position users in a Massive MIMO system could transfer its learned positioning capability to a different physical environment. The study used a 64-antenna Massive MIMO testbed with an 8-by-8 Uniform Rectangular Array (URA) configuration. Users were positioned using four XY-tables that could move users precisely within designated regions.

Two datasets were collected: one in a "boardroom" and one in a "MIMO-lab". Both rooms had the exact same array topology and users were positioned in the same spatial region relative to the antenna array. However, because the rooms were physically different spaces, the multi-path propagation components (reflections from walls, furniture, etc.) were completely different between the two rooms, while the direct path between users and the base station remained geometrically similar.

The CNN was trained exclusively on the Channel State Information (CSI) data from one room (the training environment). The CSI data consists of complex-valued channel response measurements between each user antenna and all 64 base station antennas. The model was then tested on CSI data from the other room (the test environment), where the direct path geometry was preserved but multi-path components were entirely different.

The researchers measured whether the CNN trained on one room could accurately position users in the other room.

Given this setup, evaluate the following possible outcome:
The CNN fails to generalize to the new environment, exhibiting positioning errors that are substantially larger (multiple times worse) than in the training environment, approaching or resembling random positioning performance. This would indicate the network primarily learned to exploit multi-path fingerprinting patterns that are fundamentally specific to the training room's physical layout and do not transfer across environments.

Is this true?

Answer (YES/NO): YES